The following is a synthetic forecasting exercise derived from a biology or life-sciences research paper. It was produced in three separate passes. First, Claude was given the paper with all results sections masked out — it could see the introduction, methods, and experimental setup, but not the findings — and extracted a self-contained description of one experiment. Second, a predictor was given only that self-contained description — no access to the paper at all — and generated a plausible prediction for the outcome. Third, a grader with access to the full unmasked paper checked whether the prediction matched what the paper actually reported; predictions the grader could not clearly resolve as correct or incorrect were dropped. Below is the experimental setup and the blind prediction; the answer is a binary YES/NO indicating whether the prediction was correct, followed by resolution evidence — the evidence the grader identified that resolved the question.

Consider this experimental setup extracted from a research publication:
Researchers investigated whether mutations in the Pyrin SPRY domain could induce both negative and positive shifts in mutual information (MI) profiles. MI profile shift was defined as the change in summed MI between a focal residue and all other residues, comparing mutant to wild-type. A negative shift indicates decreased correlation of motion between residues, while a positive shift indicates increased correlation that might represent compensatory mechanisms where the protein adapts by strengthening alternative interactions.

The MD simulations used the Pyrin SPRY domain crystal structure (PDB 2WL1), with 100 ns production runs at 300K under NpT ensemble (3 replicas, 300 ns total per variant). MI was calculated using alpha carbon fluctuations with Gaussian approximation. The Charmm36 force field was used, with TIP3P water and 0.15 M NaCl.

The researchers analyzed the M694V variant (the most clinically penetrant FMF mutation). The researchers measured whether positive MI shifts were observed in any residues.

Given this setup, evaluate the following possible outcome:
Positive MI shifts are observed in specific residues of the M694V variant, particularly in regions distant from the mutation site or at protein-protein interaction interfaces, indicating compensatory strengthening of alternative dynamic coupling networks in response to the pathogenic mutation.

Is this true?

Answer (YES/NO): NO